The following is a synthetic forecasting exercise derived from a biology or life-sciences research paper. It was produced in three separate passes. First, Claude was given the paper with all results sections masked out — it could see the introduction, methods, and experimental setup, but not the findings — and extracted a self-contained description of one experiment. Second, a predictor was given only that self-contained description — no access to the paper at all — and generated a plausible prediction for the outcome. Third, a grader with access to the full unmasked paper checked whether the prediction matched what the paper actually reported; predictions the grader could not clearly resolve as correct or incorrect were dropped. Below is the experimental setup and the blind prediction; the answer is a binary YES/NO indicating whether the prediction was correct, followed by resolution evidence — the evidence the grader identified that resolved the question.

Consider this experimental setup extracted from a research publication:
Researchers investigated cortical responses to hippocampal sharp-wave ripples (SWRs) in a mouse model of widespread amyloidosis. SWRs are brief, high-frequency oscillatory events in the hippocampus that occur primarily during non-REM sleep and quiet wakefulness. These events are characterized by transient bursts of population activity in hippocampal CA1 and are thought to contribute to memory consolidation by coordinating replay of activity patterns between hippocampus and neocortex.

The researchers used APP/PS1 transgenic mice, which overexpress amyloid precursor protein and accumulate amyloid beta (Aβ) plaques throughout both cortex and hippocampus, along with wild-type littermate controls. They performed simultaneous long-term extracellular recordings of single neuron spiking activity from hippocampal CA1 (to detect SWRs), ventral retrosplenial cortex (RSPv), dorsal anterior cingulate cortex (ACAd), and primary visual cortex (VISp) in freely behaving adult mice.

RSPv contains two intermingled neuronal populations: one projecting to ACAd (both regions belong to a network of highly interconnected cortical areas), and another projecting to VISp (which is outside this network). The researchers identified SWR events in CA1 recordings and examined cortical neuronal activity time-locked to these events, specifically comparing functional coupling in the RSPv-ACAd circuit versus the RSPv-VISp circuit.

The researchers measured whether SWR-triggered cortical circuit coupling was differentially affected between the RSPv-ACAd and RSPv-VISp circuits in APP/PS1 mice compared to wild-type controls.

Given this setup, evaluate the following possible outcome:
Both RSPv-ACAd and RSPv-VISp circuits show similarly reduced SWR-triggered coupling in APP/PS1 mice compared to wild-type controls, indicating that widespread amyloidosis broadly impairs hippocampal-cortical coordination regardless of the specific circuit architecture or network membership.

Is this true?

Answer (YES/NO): NO